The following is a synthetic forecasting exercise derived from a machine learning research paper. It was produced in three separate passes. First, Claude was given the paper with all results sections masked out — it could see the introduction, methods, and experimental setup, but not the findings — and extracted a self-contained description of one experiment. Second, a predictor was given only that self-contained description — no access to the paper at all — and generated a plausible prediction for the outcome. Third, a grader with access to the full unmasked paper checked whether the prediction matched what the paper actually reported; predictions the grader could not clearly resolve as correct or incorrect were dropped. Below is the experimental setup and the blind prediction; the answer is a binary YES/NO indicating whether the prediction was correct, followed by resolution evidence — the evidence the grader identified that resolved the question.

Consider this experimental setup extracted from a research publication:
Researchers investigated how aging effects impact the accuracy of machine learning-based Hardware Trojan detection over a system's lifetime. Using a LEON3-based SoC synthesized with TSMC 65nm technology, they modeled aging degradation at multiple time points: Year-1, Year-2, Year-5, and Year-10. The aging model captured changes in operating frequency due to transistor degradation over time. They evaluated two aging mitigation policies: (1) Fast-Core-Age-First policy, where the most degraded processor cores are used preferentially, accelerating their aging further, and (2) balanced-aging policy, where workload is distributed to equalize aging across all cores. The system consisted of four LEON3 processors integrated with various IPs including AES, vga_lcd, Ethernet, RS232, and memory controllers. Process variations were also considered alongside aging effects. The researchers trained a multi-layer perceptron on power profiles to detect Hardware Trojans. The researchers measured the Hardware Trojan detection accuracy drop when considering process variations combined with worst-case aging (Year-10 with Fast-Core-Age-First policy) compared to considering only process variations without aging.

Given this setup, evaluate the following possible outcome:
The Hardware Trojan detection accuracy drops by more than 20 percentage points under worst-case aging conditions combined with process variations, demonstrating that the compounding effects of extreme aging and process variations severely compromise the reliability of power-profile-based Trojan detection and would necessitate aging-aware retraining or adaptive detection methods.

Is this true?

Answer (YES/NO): NO